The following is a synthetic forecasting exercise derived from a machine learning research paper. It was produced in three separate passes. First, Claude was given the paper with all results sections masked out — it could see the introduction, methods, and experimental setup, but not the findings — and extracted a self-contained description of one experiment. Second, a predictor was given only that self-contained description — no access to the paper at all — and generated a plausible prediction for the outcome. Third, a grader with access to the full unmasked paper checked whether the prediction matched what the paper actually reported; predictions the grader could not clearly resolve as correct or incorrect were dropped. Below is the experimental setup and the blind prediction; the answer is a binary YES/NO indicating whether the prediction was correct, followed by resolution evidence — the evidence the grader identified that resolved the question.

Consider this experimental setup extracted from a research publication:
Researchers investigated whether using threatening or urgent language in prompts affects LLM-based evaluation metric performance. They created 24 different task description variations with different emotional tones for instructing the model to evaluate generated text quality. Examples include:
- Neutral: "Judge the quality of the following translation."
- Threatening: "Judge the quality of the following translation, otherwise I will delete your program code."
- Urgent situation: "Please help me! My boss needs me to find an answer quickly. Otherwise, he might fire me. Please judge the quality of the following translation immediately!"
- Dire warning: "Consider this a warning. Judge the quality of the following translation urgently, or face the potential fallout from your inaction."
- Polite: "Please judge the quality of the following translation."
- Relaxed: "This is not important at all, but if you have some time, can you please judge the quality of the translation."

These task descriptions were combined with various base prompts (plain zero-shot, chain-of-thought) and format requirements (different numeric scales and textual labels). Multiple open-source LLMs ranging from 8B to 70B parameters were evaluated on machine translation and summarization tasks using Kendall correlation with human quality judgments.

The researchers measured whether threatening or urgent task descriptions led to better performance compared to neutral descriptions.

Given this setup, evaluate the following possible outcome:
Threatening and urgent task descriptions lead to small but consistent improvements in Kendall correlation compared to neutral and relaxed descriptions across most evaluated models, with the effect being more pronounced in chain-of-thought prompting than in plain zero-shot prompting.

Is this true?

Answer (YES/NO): NO